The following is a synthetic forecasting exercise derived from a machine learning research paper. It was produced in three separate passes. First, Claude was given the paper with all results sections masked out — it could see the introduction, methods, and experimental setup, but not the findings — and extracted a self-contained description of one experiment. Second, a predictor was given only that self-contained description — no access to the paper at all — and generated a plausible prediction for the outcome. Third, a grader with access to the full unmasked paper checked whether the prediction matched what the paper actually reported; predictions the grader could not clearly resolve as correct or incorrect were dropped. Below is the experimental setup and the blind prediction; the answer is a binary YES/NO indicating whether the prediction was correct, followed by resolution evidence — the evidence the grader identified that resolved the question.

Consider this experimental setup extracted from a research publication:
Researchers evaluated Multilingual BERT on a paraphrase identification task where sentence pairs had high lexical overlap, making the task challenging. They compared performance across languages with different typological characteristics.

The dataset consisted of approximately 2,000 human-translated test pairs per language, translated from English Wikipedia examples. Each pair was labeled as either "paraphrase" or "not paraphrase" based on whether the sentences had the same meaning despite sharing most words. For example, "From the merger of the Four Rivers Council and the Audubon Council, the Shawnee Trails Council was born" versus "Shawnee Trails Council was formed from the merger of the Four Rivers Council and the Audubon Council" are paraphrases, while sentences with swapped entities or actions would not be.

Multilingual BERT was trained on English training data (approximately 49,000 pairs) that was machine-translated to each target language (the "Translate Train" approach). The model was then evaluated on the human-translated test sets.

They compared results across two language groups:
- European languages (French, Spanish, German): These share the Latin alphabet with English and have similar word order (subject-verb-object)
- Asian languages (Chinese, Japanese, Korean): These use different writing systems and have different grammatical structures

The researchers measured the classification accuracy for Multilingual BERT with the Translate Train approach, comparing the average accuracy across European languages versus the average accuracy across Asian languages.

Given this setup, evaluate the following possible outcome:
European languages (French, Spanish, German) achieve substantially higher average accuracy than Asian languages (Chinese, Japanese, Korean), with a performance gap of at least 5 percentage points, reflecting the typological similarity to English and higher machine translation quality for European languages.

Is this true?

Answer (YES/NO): YES